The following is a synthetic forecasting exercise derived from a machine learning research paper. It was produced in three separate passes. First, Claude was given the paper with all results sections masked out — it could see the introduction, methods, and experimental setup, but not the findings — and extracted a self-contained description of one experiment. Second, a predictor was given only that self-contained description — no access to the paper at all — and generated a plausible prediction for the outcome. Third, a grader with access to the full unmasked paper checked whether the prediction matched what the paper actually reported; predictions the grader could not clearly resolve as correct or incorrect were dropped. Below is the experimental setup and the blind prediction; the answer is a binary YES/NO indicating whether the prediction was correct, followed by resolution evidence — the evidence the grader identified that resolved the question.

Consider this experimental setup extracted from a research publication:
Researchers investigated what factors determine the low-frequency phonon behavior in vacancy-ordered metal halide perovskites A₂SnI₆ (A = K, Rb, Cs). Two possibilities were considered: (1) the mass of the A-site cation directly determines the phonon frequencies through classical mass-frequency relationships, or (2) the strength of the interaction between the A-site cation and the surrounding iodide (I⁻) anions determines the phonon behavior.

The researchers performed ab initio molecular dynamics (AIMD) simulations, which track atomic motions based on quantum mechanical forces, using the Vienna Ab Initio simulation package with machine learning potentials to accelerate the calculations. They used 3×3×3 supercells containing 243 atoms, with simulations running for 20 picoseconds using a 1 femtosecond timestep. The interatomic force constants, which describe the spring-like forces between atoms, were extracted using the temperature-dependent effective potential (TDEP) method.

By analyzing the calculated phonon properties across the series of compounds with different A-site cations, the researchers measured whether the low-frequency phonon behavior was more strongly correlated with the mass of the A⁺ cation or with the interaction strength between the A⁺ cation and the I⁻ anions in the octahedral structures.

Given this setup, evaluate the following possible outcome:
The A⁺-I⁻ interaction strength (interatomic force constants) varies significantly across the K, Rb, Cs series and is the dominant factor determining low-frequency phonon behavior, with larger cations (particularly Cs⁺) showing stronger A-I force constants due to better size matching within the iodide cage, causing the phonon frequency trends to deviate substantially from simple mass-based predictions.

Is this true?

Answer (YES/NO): NO